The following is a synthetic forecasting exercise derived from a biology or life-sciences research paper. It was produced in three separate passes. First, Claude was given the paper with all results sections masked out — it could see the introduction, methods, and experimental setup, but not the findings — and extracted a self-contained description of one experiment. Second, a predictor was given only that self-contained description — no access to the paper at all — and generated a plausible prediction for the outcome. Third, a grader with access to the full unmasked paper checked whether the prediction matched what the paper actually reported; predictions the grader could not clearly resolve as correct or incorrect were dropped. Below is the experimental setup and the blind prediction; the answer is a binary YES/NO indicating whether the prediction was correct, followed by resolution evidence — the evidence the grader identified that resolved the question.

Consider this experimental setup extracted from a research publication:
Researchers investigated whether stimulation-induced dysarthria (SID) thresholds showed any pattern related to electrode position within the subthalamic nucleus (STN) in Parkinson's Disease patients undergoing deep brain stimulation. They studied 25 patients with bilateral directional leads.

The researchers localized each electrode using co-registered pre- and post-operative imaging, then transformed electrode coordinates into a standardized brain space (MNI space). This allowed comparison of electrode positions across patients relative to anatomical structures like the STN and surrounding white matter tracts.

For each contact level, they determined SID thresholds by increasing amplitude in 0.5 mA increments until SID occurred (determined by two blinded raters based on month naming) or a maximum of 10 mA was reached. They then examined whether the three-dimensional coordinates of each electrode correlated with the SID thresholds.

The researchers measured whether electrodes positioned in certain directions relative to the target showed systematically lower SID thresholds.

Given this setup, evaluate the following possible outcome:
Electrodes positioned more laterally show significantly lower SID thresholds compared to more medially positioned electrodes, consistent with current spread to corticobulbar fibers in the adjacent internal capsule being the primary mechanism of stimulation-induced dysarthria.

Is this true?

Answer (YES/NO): NO